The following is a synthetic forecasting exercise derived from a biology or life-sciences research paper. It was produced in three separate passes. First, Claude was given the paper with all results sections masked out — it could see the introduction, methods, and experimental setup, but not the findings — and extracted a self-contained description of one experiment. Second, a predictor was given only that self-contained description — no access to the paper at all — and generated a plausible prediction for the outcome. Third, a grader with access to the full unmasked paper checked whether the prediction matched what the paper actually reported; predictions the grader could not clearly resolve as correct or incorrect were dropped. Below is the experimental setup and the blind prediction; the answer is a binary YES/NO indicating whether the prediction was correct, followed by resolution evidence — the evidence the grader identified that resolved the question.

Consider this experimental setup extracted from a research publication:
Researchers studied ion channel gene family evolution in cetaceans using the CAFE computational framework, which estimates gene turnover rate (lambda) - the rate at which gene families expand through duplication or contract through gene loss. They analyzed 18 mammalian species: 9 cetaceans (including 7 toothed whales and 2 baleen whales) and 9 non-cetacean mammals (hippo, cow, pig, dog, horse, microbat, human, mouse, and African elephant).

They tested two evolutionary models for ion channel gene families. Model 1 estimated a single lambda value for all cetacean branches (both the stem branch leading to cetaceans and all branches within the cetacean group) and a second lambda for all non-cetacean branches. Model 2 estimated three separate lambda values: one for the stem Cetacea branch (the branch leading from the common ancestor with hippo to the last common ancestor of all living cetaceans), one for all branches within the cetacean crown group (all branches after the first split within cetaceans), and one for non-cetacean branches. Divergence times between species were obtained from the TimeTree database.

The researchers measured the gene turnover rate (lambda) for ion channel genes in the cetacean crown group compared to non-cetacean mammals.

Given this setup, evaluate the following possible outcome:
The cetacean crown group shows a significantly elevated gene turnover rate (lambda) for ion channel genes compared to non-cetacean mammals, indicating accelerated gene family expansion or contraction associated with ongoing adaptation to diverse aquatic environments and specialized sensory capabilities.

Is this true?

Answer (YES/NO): YES